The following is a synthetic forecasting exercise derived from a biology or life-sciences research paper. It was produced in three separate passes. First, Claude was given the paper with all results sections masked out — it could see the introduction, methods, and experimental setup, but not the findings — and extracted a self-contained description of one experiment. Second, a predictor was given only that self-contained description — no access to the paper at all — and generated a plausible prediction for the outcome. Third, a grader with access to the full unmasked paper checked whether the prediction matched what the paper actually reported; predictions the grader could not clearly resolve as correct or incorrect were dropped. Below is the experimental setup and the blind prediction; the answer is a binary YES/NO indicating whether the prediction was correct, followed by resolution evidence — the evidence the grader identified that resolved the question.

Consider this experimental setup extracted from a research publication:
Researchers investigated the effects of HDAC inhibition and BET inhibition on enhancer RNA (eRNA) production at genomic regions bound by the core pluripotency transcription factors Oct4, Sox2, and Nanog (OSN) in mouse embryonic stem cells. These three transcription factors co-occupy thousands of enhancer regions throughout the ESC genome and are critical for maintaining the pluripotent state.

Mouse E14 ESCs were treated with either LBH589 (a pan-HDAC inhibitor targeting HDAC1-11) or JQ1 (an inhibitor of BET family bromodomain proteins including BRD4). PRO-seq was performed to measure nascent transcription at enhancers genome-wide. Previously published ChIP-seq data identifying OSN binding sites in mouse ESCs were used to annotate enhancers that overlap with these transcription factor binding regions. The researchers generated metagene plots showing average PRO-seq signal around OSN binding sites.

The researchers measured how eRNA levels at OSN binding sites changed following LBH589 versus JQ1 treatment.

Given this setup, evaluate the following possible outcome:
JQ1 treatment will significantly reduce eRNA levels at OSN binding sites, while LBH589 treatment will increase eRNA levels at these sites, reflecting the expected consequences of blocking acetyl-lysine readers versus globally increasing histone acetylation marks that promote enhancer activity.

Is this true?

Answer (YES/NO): NO